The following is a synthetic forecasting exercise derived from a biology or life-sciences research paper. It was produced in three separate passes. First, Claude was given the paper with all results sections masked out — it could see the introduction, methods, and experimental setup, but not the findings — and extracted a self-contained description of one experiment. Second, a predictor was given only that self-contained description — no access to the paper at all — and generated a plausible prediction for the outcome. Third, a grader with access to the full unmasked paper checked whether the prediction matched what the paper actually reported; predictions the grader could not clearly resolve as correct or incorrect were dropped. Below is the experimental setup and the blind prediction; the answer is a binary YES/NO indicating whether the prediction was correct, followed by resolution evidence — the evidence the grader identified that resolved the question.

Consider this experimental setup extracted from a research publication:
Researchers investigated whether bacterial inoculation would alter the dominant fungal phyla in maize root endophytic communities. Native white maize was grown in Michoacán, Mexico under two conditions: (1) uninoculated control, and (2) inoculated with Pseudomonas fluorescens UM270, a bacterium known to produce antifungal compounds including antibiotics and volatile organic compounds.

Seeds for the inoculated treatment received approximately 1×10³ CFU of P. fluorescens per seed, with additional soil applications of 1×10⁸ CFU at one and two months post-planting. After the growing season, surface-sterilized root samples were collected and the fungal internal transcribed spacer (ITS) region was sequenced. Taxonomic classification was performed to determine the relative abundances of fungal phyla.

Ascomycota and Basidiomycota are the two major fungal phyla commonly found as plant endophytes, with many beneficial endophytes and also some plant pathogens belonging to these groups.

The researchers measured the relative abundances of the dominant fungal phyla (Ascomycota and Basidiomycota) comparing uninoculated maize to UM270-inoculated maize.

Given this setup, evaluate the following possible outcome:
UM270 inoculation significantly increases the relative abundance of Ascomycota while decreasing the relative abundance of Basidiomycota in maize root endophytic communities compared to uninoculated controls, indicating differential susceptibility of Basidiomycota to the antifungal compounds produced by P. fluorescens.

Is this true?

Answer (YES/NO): NO